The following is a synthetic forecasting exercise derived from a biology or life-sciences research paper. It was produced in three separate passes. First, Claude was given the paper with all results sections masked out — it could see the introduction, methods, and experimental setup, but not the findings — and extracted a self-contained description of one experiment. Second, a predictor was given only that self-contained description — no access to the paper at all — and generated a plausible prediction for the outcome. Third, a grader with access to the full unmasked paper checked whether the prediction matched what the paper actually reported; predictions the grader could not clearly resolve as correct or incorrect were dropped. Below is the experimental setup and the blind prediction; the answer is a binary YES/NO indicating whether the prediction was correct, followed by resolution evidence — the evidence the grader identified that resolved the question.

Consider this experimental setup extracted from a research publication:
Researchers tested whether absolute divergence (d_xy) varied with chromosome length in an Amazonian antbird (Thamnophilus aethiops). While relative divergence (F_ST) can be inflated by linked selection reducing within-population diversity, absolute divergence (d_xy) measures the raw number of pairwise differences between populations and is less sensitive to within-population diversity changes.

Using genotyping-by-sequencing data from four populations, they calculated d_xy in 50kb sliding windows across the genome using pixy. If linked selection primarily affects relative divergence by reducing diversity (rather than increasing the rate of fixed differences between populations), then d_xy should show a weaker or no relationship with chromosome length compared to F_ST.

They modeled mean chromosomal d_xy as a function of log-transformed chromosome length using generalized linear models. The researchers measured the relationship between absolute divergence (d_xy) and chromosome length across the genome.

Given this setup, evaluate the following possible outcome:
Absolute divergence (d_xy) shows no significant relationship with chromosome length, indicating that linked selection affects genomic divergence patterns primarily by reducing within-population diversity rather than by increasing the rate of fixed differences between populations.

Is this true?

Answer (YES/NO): NO